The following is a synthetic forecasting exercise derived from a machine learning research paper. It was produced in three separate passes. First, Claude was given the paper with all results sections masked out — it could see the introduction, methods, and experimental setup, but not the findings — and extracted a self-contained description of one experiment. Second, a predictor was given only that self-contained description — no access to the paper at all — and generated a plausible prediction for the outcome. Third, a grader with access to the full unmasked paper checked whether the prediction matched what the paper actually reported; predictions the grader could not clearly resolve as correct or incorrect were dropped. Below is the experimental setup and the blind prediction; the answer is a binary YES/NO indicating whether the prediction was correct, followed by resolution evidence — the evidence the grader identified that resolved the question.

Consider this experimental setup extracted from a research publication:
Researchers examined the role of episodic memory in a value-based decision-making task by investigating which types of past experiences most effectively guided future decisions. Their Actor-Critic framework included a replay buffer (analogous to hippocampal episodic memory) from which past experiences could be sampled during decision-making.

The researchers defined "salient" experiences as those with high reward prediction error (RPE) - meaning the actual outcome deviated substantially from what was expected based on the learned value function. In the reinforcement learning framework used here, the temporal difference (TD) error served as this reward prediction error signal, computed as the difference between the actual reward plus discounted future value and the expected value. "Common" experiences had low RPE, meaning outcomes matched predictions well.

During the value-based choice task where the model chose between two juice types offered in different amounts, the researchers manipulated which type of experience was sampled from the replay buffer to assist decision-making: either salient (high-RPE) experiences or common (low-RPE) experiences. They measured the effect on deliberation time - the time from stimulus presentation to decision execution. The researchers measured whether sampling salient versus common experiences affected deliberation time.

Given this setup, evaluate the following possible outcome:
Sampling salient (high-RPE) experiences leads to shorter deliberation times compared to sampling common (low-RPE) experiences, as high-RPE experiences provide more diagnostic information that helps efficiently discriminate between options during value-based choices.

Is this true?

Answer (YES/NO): YES